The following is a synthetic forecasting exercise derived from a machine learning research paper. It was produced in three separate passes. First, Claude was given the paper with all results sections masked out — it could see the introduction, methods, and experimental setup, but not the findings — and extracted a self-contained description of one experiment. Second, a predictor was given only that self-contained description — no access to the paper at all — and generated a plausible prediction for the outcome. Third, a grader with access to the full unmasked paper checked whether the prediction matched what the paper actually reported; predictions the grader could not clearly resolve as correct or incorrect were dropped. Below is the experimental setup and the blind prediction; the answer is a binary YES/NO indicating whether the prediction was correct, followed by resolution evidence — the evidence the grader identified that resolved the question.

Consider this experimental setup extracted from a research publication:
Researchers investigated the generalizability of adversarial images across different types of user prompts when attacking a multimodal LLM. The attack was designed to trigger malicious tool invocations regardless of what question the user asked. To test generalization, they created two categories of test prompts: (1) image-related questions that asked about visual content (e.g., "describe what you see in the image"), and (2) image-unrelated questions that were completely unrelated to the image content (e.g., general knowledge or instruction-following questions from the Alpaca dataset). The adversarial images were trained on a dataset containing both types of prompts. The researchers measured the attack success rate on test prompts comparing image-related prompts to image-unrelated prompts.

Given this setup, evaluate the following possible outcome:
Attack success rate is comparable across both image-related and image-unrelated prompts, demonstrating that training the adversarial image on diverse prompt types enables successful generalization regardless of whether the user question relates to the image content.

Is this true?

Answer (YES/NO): YES